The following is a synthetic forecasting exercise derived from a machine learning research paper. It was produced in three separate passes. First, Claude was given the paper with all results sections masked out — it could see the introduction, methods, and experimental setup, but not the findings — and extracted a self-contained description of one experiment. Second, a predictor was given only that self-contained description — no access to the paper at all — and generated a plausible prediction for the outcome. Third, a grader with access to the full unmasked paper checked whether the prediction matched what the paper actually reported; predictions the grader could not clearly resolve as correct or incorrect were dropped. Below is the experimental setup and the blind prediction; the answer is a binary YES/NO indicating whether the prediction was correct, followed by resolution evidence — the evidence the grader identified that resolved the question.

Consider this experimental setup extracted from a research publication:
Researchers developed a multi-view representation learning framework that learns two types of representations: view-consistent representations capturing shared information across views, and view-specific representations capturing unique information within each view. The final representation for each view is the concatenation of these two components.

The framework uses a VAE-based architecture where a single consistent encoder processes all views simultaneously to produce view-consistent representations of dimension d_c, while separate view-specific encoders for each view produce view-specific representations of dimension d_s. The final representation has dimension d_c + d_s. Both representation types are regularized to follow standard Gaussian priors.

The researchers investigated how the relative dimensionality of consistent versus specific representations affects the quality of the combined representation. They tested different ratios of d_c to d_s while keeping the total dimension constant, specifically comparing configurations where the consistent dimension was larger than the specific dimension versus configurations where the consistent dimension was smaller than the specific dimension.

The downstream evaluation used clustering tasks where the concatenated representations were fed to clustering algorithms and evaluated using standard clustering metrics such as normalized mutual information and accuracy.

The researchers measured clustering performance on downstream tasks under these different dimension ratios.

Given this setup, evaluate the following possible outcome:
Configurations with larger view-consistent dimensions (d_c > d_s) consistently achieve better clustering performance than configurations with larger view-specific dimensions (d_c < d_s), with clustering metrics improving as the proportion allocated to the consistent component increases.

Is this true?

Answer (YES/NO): NO